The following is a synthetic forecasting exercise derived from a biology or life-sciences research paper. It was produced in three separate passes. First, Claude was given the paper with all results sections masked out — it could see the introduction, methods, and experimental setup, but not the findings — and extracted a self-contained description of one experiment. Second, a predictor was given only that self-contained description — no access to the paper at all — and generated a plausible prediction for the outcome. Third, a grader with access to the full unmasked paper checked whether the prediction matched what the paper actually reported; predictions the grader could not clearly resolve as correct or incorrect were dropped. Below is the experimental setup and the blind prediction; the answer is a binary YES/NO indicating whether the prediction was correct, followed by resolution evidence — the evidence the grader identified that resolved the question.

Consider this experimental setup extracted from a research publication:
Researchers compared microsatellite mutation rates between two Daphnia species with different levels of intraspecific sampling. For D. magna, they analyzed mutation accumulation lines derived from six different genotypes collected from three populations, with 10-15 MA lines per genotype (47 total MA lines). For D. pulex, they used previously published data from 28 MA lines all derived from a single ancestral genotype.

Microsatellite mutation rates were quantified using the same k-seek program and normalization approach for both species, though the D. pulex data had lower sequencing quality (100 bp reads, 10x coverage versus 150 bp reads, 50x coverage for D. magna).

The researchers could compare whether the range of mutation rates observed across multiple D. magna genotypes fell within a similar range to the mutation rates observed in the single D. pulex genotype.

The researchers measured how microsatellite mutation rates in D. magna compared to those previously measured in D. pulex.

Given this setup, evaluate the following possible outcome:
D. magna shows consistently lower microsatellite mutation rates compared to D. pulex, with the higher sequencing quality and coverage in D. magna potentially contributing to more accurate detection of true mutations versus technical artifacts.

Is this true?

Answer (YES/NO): NO